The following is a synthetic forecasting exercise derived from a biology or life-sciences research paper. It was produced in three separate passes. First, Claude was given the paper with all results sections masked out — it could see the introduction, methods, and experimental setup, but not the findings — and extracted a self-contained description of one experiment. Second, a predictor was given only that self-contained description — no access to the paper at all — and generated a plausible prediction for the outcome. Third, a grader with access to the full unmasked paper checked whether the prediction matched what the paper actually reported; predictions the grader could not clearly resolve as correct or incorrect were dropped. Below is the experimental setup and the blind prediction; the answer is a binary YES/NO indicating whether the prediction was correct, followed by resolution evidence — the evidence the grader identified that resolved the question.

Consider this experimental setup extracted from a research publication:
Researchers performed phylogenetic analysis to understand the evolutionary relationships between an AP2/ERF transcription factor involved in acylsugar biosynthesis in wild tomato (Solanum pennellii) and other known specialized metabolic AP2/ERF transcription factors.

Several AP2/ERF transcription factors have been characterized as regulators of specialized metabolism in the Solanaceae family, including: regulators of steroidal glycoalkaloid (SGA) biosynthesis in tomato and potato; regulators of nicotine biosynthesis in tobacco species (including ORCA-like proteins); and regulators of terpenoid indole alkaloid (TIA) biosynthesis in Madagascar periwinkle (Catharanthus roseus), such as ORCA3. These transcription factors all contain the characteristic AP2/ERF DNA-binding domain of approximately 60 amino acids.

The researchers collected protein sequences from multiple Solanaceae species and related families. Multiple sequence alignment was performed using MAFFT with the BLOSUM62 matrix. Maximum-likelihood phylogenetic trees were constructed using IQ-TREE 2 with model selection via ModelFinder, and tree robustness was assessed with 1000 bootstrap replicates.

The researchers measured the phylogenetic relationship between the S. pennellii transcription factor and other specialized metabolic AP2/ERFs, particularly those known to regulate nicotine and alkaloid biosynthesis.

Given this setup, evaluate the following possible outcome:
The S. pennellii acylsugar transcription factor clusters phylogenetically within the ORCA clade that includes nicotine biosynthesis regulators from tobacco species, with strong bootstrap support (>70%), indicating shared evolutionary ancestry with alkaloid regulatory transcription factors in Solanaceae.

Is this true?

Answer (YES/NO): NO